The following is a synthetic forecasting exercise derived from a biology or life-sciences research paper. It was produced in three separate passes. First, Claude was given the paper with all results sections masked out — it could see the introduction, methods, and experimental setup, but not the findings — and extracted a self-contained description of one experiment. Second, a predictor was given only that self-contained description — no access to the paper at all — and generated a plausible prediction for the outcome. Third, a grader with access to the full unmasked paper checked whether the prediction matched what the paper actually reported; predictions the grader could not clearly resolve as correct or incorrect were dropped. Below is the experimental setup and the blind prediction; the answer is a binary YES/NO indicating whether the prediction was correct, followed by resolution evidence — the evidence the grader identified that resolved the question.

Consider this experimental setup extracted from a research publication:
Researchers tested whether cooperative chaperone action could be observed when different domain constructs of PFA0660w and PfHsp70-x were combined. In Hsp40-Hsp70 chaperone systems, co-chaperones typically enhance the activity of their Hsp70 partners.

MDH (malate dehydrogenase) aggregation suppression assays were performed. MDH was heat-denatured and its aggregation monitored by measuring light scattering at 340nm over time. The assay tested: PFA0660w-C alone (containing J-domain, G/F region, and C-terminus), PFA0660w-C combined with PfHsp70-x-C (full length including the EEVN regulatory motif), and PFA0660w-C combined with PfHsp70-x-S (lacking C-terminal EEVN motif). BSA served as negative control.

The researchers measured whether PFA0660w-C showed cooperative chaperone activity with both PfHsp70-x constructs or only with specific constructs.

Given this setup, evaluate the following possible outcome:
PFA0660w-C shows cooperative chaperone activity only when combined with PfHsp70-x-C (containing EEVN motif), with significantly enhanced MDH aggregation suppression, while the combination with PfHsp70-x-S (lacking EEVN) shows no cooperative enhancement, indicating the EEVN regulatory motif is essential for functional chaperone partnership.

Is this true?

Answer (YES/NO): NO